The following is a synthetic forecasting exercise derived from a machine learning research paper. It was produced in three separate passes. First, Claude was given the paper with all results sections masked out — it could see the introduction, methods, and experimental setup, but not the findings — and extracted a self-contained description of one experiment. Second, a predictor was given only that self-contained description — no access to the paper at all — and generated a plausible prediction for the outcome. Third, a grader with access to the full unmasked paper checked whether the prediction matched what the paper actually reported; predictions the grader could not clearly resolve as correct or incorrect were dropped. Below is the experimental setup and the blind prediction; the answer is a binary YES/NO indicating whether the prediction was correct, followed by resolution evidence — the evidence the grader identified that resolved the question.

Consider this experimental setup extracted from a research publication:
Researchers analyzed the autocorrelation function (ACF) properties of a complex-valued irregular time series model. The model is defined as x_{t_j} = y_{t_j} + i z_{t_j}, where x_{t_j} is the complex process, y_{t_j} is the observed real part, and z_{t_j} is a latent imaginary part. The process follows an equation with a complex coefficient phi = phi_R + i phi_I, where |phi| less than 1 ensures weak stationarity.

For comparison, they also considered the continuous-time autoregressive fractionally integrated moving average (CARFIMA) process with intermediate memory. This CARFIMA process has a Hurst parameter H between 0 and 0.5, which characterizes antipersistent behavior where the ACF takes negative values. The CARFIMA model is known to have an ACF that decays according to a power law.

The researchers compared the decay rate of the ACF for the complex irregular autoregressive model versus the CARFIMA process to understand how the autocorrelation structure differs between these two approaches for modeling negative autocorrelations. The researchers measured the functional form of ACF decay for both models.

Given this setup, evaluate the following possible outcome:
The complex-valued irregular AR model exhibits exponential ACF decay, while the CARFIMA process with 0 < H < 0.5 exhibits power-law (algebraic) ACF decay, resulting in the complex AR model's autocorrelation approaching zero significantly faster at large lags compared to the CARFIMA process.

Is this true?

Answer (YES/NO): YES